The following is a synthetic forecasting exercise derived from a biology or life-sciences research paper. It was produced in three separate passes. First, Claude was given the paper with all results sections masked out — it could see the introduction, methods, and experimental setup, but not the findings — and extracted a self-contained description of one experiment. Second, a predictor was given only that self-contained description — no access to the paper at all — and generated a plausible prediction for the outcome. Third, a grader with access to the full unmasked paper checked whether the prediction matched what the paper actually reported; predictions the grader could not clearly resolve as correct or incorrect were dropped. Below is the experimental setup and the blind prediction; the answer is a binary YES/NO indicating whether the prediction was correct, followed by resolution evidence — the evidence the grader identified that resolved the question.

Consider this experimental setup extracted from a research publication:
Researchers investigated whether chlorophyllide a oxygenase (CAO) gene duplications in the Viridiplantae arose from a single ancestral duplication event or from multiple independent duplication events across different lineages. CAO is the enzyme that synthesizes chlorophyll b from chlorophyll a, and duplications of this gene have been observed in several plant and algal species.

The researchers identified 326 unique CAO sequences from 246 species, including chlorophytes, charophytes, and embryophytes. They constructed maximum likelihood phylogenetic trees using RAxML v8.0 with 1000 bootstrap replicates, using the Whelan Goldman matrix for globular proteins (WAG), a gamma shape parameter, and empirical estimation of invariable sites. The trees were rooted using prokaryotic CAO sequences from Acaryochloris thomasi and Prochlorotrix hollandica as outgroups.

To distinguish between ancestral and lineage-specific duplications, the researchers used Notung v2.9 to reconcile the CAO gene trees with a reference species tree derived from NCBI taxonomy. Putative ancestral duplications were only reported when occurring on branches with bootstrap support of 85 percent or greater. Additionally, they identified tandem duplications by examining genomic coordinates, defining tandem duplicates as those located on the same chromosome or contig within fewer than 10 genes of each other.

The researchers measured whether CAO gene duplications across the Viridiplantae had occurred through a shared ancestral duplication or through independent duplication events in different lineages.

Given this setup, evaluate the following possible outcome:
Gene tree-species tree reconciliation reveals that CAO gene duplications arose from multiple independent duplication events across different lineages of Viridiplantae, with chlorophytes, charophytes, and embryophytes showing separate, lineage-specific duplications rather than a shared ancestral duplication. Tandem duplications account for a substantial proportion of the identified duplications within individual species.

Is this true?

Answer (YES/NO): NO